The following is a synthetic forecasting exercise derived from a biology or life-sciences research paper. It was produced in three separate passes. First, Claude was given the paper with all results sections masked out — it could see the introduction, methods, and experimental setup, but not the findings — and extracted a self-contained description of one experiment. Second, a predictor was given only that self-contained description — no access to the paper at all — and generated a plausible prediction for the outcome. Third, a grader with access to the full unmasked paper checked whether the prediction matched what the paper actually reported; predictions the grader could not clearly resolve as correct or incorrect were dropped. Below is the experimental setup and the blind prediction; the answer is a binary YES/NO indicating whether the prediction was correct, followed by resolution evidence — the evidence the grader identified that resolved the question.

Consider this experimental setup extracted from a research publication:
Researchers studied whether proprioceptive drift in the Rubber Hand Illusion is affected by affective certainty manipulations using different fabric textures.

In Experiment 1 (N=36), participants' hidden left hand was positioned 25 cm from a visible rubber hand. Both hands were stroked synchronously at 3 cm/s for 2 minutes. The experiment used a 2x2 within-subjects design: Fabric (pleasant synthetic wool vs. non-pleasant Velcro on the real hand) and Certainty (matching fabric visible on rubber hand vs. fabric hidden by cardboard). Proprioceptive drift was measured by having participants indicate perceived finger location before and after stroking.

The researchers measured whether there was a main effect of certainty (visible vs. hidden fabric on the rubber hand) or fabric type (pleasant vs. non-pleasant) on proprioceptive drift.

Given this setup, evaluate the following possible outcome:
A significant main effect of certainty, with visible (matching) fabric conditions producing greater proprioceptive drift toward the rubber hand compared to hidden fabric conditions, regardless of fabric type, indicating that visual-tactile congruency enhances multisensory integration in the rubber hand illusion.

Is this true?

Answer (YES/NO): NO